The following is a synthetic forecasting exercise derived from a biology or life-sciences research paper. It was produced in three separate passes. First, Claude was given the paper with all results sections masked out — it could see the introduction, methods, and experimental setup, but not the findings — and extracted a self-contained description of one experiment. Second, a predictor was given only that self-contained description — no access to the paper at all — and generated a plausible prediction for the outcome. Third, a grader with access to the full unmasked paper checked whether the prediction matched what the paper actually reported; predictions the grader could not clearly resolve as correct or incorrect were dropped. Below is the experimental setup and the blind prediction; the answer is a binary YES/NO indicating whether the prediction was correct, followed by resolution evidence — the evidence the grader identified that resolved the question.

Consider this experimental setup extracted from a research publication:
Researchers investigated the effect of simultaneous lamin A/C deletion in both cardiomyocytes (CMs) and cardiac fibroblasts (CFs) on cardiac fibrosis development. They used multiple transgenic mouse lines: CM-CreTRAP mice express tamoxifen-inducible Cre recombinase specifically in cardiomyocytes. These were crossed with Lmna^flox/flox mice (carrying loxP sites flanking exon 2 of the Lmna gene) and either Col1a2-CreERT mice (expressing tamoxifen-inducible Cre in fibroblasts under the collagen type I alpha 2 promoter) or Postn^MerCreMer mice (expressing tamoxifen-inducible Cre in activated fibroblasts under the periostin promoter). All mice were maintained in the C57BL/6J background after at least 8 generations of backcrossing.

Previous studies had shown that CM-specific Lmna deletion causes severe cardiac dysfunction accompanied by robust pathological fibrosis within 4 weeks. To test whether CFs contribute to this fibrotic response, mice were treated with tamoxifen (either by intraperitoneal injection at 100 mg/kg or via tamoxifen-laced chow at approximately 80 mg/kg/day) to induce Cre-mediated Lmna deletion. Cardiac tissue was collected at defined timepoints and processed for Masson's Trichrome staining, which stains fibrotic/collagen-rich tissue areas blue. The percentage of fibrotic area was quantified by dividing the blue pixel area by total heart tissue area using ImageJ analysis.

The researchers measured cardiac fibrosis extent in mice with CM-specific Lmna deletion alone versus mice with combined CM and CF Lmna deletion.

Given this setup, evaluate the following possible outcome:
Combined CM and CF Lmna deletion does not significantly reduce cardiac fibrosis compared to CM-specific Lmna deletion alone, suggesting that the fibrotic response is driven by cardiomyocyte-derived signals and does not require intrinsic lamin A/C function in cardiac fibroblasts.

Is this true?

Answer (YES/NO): NO